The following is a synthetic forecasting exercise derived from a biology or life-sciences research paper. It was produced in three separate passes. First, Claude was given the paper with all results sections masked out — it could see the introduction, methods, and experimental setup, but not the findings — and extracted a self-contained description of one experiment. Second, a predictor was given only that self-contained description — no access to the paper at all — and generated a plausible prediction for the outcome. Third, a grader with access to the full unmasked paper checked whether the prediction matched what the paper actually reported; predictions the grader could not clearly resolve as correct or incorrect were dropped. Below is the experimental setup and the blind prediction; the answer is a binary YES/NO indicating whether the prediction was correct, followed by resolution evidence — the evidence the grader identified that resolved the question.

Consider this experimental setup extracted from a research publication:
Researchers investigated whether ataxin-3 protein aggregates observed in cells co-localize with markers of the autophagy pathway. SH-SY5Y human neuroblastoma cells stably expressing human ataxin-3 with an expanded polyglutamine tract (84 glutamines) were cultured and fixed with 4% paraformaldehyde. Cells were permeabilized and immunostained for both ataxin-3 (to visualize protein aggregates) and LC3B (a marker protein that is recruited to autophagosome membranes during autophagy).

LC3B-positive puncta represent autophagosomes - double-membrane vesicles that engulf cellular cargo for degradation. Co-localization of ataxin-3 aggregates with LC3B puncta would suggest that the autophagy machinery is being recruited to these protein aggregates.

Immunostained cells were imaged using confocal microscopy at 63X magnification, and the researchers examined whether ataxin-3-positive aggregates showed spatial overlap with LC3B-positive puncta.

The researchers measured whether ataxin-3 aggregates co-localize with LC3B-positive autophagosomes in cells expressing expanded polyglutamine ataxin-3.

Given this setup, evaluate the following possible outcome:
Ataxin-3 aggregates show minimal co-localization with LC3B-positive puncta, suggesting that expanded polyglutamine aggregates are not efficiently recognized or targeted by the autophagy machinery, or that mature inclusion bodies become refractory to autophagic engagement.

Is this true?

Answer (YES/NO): NO